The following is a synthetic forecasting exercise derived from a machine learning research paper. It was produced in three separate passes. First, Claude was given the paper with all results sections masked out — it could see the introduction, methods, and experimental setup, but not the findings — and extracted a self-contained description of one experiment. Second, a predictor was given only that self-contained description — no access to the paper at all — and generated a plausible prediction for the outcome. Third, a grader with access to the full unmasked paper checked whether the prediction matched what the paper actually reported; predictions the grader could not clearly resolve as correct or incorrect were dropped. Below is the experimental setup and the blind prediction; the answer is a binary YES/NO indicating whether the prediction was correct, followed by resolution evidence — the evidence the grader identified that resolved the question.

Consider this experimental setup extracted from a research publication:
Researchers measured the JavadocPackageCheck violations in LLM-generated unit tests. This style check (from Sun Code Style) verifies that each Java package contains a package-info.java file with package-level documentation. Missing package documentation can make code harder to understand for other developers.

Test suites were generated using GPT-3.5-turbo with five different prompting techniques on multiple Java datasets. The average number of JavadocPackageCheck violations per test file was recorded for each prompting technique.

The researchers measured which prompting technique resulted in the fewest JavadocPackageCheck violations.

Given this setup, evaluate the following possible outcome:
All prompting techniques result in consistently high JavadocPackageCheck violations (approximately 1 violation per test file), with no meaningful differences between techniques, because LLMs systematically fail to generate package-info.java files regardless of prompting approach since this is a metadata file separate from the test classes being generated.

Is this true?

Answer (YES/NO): NO